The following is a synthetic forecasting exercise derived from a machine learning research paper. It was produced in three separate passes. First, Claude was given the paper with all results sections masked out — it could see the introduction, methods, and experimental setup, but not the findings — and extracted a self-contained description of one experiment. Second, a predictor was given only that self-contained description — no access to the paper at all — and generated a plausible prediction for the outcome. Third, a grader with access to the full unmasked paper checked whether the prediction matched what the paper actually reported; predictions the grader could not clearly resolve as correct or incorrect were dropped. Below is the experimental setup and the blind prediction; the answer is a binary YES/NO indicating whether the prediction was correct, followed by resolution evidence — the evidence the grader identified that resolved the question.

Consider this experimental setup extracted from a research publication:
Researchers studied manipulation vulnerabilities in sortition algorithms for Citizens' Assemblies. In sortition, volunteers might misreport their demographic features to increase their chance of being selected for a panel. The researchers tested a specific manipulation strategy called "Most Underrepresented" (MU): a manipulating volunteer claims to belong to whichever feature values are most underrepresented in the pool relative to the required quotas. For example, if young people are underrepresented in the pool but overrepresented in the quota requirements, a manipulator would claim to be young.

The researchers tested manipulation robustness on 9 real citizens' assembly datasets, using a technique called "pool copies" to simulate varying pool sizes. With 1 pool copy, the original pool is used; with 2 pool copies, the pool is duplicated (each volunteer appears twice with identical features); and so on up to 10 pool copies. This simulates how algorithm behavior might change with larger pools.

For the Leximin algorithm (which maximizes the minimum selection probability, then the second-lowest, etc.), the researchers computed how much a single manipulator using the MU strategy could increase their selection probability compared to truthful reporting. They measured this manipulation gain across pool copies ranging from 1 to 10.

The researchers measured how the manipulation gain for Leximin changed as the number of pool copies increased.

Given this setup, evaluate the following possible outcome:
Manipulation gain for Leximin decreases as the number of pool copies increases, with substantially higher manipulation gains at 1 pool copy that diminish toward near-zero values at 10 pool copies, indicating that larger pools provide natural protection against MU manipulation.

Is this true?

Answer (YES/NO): NO